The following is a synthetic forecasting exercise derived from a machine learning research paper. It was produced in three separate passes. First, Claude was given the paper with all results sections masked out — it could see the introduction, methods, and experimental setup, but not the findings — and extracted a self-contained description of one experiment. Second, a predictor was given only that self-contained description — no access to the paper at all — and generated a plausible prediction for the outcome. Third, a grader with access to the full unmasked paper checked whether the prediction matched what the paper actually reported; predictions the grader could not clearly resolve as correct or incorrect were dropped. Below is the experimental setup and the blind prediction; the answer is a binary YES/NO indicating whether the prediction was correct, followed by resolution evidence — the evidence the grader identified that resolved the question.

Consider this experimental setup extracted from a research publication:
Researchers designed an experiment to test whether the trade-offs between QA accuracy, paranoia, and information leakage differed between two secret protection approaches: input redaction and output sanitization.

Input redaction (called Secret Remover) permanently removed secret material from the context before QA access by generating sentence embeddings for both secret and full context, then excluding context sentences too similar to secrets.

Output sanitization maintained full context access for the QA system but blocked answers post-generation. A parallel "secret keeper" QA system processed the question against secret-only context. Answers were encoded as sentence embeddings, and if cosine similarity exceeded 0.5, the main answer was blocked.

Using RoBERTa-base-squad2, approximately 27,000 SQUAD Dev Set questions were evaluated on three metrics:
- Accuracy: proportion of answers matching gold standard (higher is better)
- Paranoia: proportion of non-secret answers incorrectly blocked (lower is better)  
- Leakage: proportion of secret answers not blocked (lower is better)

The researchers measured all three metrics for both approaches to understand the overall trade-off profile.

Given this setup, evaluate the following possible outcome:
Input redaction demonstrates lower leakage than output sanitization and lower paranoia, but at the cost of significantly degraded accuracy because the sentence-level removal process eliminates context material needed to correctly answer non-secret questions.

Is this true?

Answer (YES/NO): NO